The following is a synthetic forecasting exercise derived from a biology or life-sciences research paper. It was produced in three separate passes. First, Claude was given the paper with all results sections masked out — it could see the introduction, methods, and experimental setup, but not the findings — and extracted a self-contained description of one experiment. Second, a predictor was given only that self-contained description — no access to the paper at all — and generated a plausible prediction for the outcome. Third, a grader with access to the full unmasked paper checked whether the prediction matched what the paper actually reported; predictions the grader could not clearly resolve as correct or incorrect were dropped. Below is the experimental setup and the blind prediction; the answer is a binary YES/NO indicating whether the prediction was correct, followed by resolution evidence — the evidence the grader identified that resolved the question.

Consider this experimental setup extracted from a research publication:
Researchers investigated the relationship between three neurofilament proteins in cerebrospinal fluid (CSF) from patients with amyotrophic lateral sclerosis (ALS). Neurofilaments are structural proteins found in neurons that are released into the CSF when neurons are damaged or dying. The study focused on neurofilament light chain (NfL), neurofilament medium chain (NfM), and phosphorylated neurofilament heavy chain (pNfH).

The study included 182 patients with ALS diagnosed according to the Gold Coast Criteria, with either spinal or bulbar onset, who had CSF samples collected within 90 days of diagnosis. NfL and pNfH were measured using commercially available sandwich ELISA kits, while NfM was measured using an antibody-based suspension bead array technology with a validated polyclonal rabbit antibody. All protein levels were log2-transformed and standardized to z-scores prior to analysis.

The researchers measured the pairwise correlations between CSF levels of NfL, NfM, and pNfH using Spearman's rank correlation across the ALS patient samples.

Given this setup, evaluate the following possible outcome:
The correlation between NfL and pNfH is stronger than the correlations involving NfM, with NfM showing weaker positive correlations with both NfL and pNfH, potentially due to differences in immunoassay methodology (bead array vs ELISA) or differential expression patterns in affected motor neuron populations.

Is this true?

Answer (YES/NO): YES